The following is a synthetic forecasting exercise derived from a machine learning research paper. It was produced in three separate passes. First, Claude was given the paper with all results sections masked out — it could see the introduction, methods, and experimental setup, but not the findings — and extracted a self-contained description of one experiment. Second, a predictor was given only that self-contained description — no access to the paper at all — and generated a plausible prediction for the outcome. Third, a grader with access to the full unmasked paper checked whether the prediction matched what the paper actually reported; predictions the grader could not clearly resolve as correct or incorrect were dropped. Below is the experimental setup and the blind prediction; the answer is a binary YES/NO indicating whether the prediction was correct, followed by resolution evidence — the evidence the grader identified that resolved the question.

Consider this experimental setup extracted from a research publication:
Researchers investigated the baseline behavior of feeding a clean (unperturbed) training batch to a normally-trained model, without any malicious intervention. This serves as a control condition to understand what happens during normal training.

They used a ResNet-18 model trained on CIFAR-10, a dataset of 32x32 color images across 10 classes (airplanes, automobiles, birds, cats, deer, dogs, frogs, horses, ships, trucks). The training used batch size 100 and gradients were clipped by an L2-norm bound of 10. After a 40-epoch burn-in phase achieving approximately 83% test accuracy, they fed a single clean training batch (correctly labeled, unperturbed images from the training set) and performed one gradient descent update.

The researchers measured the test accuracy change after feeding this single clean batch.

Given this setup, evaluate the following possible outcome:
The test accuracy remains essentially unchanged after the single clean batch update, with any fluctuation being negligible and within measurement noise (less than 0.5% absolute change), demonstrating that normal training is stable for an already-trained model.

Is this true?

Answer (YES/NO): NO